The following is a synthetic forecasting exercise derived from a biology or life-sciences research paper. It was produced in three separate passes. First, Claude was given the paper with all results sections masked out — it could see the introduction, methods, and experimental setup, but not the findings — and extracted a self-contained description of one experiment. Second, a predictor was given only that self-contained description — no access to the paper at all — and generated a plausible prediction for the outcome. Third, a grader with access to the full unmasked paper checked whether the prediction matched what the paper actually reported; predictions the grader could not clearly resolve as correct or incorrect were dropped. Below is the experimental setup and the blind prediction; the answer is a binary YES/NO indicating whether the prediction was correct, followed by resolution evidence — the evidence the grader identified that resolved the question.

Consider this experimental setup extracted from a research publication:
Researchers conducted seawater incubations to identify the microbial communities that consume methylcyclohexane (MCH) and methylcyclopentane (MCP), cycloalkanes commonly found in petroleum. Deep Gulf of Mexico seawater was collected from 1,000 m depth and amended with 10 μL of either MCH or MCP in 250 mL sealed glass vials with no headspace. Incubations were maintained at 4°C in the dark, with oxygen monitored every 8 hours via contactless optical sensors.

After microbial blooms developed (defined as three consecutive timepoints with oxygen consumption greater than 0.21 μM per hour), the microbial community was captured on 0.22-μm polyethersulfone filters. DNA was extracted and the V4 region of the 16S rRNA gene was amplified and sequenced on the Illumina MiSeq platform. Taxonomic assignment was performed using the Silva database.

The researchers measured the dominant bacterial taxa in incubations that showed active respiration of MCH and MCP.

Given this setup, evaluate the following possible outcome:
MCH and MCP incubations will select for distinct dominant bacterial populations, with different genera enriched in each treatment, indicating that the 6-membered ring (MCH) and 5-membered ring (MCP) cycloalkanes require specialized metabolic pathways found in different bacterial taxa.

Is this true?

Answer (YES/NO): NO